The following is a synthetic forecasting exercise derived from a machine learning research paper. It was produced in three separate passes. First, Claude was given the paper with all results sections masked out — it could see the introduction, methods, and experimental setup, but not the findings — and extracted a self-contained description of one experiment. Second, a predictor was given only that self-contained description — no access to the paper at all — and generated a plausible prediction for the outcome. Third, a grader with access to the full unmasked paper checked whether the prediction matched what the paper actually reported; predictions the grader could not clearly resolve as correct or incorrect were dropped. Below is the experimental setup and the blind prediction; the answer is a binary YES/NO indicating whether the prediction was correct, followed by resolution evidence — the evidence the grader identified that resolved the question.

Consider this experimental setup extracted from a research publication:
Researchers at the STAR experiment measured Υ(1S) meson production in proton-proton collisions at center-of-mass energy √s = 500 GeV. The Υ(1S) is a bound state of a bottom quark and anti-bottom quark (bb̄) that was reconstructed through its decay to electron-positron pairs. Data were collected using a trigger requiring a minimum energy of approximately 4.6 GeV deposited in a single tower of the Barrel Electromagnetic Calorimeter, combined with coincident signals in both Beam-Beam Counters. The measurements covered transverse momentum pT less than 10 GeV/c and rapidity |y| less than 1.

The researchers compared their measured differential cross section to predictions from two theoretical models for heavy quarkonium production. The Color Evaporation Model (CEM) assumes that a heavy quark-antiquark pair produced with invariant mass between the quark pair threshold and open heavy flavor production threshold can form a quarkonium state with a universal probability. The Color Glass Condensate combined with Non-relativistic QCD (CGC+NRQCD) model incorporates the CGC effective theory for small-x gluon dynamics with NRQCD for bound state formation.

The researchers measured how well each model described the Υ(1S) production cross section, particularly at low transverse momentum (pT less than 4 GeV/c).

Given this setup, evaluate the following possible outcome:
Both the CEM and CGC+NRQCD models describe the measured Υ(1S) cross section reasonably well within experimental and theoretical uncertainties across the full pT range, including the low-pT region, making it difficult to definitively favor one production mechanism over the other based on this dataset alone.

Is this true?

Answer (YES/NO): NO